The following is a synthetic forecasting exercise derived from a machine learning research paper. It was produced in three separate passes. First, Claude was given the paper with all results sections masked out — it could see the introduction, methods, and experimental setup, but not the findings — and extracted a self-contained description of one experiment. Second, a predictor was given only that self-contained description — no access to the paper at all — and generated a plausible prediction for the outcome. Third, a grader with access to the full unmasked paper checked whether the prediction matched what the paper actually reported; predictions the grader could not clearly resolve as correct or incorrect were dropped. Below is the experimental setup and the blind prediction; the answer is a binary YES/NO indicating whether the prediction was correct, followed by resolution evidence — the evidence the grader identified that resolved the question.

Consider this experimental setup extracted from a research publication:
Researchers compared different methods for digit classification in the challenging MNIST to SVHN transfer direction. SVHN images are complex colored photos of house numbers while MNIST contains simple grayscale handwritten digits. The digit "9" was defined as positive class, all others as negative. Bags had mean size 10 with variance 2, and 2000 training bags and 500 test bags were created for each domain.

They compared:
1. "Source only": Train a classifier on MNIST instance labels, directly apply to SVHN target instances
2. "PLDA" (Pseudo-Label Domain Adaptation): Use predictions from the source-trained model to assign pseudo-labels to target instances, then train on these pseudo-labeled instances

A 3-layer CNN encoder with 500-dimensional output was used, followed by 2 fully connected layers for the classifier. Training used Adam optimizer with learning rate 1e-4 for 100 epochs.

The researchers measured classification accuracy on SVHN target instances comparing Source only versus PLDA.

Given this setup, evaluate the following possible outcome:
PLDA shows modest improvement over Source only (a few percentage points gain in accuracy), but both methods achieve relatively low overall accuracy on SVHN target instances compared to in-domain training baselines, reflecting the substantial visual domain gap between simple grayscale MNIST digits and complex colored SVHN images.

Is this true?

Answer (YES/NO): NO